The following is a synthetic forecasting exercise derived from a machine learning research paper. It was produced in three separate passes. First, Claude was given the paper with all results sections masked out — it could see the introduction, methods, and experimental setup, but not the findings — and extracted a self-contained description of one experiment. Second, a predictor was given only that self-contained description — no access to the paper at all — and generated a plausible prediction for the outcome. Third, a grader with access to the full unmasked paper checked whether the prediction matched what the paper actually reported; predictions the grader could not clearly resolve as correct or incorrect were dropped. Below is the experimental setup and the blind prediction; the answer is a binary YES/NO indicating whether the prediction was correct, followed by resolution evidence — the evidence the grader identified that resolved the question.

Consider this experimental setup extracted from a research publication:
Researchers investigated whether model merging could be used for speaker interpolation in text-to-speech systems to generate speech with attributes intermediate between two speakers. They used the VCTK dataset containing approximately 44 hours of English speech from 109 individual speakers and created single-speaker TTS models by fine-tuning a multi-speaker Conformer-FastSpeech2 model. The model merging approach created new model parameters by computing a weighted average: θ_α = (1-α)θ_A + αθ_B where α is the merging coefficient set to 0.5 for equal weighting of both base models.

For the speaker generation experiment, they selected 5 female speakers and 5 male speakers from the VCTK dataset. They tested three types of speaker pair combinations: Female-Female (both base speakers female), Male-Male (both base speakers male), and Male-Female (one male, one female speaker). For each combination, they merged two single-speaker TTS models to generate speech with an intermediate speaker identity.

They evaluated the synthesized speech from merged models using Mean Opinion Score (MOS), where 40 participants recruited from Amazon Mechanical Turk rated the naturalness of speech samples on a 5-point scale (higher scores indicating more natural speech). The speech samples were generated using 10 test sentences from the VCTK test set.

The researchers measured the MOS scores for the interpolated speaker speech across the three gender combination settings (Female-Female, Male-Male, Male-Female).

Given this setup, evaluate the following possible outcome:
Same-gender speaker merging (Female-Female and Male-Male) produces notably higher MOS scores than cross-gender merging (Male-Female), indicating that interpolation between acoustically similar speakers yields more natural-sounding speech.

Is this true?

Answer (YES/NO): YES